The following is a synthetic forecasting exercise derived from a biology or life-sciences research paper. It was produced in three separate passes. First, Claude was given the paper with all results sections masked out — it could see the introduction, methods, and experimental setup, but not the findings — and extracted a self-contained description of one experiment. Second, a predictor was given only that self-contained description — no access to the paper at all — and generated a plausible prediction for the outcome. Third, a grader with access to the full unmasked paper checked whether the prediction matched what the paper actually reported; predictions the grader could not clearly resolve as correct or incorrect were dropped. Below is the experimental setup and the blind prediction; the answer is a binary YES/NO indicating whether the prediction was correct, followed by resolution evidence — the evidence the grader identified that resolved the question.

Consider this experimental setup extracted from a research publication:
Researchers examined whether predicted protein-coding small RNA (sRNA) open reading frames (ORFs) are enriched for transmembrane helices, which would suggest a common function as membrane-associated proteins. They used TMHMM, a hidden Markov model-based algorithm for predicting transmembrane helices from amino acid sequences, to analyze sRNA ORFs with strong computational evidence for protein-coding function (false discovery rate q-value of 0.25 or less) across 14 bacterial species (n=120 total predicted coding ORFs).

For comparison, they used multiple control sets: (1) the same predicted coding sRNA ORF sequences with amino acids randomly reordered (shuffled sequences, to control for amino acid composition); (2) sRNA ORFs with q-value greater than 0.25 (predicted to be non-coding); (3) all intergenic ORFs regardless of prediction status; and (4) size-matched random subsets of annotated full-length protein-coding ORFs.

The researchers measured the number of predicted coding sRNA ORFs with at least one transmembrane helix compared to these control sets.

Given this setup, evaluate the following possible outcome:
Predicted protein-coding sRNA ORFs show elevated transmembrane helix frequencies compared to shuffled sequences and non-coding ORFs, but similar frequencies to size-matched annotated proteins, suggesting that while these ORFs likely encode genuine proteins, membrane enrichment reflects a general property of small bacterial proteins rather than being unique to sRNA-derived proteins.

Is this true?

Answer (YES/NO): NO